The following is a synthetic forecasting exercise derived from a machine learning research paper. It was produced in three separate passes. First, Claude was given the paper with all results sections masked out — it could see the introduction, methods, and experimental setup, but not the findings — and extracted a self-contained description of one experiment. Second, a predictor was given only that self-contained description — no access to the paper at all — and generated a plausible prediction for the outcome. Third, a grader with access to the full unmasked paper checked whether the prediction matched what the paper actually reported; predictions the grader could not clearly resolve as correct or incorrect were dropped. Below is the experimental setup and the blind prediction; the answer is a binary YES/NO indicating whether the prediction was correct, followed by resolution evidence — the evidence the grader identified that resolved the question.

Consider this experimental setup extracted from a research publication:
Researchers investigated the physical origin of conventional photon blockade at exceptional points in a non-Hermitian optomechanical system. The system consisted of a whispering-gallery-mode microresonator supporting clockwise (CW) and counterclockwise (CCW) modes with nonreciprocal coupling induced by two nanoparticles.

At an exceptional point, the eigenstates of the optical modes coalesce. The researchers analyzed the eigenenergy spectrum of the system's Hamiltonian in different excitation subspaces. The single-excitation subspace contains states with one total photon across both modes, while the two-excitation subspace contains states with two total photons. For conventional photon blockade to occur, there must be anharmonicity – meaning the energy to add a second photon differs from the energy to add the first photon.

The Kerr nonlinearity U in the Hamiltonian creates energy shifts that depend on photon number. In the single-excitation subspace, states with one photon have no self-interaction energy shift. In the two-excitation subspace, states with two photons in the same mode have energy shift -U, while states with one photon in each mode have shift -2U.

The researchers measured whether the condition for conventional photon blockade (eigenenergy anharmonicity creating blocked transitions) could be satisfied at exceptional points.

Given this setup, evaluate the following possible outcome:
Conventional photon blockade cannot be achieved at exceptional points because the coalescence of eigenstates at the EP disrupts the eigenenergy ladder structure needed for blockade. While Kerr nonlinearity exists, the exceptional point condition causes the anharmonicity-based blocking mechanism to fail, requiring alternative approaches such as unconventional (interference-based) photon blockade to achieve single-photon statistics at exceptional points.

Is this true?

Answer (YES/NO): NO